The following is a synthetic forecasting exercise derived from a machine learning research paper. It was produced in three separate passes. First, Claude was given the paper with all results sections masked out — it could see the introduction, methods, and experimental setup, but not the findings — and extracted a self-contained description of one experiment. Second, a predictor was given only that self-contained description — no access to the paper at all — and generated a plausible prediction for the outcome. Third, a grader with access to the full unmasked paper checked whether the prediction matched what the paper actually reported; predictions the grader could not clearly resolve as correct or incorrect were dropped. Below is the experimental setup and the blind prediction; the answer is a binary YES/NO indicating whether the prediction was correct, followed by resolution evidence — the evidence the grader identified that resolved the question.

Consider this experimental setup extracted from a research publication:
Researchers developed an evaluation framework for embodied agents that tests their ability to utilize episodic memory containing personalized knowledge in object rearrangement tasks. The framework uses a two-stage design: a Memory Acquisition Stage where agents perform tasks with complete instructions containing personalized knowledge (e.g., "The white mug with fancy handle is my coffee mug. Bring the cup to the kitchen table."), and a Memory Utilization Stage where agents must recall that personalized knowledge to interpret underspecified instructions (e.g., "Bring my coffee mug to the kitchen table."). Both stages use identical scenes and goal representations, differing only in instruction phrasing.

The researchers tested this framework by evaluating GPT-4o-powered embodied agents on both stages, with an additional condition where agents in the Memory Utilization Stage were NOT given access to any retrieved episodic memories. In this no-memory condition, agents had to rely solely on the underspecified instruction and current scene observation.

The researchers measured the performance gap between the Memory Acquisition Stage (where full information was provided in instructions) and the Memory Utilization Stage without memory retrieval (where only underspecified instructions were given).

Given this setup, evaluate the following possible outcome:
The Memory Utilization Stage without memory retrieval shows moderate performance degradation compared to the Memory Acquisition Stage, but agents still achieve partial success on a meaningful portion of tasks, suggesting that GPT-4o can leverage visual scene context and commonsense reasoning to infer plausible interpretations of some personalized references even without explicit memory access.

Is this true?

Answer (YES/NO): NO